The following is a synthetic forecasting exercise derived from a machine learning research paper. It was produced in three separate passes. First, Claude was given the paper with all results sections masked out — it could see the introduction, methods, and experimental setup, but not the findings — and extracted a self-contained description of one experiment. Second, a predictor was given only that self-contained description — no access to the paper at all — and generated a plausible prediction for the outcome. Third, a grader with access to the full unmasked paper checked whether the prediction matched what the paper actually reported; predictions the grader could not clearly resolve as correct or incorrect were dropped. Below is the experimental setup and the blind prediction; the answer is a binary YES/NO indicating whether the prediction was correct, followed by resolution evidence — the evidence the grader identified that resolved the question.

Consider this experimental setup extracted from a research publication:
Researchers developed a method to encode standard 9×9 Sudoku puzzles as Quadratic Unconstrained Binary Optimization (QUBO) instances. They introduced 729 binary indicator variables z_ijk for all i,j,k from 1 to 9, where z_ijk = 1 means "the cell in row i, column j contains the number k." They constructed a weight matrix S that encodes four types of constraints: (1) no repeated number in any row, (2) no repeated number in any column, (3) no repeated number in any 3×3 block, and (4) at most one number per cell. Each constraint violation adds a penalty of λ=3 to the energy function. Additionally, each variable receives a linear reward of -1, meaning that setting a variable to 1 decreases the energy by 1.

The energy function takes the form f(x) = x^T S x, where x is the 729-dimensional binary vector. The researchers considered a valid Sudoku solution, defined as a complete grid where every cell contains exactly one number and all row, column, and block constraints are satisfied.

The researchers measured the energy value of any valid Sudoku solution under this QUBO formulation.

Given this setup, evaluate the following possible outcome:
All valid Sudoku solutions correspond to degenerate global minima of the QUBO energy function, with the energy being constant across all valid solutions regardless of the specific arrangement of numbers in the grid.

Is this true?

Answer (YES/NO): YES